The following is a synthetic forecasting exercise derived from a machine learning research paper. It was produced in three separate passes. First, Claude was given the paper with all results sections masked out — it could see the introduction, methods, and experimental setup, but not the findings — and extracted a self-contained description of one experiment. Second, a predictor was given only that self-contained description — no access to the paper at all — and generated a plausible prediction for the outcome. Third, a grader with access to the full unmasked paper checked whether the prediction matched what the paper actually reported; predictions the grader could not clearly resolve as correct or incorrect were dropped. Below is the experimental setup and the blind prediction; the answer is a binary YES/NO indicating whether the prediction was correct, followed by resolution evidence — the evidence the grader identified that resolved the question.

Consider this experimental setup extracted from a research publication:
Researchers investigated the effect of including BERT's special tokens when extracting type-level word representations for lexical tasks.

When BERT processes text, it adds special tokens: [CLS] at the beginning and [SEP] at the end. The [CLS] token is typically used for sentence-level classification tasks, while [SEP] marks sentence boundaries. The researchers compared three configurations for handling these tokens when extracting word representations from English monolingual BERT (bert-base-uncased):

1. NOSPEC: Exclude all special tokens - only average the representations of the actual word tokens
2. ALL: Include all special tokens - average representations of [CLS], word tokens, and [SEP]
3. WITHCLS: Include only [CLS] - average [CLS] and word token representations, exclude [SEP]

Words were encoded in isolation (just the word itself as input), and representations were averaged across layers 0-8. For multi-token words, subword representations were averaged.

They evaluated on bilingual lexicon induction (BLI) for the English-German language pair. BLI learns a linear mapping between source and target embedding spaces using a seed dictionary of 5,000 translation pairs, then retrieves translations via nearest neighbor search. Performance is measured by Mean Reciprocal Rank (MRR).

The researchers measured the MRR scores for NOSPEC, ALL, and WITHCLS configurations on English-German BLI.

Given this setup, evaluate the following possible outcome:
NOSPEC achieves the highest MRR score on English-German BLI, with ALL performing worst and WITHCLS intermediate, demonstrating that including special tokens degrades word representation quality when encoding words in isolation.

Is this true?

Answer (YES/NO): YES